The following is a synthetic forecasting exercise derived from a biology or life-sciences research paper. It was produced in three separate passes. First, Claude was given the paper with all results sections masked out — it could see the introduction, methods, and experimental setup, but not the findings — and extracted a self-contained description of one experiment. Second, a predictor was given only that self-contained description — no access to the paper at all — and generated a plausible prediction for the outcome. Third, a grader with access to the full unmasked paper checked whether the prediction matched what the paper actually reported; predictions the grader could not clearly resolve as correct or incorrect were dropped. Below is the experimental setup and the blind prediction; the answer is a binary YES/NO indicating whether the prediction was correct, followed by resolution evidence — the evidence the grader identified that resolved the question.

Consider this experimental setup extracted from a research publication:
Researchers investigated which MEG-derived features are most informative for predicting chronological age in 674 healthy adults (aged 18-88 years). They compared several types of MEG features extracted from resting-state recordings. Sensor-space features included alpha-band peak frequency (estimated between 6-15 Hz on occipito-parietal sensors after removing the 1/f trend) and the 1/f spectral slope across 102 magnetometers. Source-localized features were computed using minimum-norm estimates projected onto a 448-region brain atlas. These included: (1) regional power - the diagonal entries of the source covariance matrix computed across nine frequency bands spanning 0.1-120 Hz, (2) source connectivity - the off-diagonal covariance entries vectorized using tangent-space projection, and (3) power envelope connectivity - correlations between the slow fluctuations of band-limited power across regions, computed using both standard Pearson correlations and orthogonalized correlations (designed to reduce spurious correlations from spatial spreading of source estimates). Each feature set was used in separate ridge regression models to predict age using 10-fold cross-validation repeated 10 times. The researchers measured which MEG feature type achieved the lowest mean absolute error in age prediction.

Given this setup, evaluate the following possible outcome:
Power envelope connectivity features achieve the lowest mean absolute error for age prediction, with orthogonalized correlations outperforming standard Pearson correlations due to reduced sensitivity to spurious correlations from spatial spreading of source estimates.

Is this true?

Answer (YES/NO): NO